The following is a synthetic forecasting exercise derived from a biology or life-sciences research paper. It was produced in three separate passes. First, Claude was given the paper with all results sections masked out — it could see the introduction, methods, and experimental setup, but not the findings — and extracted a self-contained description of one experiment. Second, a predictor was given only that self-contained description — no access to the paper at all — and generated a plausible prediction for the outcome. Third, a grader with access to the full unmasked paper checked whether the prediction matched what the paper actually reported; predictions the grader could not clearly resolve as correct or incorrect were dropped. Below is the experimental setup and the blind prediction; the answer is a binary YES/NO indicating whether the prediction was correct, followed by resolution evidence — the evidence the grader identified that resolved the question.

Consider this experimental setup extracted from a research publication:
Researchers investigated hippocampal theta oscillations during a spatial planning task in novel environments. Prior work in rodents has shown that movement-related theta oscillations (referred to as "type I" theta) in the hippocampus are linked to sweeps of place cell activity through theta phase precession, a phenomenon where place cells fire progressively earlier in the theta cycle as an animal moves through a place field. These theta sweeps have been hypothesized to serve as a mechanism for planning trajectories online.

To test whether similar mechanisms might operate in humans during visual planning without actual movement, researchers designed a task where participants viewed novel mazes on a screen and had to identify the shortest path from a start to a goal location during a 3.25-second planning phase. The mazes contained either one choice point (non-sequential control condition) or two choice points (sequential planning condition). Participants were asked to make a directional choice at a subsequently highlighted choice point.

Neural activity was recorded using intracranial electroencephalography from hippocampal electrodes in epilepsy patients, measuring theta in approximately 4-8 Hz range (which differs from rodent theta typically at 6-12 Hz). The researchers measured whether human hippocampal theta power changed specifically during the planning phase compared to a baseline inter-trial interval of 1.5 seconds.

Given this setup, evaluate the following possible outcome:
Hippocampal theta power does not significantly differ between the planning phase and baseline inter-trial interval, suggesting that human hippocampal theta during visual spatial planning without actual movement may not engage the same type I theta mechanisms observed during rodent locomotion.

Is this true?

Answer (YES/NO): NO